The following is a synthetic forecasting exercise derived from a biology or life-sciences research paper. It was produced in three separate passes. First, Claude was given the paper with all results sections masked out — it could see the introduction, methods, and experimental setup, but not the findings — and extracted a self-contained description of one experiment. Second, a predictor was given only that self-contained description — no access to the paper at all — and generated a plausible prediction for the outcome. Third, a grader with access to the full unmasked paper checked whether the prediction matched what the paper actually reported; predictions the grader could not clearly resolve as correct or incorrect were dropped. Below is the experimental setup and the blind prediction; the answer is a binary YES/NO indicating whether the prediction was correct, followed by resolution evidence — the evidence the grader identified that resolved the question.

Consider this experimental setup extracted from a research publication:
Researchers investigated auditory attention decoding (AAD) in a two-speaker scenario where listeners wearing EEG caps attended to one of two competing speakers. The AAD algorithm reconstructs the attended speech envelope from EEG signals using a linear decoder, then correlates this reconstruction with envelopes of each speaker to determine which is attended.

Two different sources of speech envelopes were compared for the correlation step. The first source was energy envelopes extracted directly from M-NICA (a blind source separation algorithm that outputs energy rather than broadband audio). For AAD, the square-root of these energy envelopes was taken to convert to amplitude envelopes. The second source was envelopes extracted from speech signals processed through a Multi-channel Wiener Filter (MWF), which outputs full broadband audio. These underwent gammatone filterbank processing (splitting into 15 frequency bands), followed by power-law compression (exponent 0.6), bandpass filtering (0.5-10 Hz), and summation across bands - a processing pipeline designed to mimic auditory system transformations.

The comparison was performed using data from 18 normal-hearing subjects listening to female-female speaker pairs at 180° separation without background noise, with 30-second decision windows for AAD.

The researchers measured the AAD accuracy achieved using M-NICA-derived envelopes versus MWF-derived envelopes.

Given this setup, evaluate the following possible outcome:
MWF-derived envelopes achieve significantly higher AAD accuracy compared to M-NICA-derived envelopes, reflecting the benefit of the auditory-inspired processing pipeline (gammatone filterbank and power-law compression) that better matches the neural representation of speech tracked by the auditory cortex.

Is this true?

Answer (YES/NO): NO